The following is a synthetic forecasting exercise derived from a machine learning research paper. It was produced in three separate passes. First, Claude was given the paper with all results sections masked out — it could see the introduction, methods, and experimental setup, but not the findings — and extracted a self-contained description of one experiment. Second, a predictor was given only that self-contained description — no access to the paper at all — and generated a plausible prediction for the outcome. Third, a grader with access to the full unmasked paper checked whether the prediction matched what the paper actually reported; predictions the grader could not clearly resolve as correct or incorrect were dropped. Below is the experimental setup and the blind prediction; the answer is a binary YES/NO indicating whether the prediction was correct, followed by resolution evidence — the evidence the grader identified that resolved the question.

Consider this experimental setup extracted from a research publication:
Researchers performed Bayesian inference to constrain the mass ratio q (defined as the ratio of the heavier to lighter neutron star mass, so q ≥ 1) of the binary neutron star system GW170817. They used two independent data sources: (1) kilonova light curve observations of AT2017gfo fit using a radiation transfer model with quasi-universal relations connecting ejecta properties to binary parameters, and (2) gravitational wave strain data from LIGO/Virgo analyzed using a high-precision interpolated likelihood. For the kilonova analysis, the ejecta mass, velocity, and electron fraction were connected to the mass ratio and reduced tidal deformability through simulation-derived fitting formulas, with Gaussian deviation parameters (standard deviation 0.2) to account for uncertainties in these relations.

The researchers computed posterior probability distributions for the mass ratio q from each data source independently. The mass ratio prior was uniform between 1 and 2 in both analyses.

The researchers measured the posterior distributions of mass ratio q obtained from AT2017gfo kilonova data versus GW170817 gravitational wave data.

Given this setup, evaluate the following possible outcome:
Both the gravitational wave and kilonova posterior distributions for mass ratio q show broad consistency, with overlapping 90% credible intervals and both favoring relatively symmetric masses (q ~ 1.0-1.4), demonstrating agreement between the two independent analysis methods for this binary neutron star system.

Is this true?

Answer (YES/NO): NO